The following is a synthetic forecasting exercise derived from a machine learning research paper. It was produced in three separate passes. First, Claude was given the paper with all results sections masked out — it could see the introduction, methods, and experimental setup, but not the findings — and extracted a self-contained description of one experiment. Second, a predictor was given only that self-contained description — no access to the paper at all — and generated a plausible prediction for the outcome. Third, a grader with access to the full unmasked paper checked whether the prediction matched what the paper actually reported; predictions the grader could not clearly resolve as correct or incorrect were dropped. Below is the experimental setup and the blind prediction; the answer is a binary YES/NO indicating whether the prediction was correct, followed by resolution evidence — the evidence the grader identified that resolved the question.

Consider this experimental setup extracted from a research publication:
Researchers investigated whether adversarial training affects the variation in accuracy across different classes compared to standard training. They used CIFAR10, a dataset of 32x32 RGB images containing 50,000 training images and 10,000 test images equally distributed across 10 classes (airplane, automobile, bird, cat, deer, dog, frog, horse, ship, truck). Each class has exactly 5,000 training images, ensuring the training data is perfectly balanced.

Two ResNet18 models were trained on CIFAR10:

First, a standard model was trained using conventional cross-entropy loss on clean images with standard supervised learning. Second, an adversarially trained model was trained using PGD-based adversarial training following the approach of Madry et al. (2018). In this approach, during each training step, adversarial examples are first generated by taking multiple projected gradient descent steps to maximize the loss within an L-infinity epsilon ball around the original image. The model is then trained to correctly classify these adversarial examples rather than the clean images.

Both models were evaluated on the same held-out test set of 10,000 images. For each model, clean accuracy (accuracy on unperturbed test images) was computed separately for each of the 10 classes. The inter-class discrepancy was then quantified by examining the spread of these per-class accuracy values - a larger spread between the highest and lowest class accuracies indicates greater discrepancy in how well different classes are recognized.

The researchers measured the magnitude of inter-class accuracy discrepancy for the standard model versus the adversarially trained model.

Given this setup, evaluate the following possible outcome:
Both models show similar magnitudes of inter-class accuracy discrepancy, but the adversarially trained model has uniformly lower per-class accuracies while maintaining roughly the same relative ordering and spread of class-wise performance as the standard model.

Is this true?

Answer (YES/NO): NO